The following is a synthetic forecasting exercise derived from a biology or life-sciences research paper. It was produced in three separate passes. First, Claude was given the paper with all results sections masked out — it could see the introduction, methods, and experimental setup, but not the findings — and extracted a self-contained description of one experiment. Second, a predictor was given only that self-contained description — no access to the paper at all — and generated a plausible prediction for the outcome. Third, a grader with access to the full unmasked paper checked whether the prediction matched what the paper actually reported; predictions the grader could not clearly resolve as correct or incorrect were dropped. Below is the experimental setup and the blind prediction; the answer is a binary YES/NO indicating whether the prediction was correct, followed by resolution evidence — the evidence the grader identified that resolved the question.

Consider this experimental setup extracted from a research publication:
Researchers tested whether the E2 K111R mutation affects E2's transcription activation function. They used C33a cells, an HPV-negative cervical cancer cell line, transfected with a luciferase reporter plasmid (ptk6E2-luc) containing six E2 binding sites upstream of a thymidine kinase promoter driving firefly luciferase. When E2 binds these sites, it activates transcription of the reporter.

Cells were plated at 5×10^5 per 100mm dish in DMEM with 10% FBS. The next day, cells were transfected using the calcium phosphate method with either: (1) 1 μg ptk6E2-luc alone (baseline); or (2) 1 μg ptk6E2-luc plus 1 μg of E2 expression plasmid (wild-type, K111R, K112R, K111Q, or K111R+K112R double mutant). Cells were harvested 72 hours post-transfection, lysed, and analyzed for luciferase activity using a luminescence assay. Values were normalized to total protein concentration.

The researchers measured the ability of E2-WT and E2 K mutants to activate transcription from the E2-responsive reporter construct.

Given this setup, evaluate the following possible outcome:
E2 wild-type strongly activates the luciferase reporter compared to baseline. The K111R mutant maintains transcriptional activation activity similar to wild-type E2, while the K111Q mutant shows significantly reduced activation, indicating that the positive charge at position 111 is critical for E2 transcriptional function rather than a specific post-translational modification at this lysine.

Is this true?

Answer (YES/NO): NO